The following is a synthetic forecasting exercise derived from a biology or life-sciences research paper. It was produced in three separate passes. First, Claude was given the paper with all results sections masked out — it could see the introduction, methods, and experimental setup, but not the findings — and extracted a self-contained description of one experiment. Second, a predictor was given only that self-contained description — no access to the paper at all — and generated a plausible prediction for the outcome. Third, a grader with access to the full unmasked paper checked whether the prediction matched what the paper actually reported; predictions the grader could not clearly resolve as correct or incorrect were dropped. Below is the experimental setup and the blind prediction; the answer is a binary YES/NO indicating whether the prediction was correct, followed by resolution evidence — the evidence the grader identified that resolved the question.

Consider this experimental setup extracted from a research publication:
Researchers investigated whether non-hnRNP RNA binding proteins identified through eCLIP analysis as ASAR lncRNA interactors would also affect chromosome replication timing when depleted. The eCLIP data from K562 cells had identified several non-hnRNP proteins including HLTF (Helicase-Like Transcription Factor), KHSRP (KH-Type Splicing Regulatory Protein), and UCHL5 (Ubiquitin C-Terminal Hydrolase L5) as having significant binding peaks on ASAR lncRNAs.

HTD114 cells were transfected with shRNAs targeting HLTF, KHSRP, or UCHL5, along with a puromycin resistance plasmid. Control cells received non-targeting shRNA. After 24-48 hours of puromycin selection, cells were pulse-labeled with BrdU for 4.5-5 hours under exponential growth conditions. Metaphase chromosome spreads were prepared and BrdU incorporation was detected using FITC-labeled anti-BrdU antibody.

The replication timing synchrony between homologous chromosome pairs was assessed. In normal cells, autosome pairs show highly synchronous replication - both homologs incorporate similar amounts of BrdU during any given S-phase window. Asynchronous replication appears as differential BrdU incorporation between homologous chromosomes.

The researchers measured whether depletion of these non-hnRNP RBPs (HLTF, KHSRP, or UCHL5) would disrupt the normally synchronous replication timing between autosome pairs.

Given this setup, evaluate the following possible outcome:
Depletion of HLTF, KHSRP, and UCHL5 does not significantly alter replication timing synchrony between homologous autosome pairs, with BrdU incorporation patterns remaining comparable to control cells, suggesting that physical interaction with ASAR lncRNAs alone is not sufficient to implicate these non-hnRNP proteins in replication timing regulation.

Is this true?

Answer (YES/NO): NO